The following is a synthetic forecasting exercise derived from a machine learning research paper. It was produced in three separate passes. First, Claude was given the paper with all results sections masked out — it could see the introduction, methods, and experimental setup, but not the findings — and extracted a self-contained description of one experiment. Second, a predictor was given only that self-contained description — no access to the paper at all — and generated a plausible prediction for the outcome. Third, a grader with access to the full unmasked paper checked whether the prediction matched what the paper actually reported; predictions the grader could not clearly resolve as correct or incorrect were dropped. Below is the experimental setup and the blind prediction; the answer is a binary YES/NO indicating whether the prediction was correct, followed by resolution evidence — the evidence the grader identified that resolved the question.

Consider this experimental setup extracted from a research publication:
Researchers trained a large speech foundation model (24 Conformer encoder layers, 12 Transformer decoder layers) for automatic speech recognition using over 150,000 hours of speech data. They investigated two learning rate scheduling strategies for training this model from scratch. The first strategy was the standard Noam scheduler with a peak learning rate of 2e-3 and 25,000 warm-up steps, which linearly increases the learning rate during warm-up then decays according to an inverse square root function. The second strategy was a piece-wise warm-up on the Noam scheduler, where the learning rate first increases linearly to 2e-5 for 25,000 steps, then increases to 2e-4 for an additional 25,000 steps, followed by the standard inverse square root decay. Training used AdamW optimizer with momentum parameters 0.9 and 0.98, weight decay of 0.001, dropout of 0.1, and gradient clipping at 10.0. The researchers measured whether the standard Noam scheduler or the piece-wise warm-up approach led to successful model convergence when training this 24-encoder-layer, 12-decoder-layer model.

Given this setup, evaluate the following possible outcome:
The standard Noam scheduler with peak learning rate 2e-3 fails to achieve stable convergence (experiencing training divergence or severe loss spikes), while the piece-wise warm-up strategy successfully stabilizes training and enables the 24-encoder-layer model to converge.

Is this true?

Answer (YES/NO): YES